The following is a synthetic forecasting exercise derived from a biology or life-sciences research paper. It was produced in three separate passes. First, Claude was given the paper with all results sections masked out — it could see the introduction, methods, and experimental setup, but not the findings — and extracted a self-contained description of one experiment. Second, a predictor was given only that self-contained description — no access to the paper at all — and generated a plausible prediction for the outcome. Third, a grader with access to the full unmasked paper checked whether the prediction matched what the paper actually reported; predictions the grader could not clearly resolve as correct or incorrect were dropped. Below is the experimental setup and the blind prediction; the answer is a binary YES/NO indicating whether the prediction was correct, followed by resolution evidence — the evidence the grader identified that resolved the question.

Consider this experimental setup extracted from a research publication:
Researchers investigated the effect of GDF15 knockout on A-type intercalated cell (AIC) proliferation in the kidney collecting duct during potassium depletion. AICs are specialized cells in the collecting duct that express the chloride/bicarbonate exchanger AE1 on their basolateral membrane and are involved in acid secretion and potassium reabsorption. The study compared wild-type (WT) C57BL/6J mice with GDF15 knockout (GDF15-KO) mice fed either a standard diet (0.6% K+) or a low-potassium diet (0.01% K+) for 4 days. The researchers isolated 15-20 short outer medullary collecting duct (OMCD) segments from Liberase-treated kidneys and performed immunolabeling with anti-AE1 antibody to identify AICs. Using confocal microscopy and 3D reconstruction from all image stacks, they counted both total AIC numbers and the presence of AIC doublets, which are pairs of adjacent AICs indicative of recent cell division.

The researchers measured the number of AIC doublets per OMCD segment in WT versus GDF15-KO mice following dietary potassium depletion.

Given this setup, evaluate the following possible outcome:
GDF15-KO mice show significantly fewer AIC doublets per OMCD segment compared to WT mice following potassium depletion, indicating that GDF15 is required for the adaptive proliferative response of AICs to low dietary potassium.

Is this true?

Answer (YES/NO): YES